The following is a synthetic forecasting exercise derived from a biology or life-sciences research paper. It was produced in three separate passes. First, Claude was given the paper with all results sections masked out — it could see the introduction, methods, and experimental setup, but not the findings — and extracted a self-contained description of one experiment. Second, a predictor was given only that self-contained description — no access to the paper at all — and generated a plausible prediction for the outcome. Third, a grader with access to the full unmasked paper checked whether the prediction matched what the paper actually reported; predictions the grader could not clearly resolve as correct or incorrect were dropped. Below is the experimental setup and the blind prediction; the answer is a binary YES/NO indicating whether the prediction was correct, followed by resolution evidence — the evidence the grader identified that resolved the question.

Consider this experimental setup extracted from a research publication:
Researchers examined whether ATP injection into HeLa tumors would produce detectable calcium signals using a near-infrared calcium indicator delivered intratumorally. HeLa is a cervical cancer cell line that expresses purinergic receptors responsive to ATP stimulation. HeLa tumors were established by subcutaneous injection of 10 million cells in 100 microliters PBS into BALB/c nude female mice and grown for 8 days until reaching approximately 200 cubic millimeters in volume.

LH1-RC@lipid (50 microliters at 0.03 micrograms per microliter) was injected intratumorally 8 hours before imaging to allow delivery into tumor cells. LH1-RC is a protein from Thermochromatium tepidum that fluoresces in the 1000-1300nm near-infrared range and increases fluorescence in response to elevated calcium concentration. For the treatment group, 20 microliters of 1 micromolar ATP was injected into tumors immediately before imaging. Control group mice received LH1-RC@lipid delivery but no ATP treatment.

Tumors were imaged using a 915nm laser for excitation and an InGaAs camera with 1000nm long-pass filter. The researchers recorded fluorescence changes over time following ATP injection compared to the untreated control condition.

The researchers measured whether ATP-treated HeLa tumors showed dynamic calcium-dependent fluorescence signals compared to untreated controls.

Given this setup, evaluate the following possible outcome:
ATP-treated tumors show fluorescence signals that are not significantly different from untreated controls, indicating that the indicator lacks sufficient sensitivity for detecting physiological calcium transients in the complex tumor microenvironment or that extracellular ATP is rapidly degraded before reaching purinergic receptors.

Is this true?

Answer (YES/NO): NO